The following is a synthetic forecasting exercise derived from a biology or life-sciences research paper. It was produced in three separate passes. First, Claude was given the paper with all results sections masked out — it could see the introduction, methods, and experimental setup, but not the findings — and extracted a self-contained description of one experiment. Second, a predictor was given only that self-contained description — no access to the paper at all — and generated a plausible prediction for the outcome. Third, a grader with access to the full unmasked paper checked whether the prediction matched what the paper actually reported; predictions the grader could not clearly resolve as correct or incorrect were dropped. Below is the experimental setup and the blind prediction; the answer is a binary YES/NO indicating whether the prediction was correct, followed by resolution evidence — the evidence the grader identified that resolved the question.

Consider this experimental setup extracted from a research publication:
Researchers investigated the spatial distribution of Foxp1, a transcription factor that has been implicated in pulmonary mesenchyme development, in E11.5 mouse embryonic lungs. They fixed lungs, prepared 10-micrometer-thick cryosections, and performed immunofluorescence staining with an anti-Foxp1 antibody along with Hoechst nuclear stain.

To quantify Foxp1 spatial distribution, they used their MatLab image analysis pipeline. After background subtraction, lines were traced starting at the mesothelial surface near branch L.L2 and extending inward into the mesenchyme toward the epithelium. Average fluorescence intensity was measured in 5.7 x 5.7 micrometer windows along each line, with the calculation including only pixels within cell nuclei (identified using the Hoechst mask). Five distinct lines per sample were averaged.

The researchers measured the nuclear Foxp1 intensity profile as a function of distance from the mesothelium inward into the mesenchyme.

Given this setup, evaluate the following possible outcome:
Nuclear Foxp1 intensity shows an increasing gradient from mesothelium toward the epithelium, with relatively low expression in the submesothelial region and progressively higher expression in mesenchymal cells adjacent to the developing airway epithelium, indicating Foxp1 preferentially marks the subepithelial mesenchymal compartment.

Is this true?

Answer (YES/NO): NO